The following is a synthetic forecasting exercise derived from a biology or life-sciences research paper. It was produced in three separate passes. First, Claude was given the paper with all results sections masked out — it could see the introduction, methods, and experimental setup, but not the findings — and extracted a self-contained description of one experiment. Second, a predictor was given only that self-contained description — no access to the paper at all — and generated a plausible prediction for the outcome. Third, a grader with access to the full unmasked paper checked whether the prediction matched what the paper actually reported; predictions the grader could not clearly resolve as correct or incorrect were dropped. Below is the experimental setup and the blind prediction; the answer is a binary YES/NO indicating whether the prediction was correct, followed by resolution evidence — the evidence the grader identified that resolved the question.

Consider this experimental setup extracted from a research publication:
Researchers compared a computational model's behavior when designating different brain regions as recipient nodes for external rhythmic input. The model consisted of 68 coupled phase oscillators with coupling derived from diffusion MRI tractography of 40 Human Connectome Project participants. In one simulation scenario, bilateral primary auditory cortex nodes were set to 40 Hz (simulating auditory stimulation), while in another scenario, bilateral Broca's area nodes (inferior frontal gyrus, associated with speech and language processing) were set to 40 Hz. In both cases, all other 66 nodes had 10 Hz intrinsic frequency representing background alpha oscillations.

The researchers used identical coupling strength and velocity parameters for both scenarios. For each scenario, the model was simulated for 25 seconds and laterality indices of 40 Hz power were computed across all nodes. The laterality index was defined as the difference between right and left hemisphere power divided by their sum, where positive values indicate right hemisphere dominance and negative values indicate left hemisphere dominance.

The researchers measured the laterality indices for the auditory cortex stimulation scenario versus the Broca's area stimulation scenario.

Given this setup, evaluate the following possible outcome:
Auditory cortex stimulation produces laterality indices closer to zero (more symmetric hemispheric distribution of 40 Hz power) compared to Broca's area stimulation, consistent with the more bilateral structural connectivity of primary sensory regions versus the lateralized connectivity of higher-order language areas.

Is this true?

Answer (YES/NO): NO